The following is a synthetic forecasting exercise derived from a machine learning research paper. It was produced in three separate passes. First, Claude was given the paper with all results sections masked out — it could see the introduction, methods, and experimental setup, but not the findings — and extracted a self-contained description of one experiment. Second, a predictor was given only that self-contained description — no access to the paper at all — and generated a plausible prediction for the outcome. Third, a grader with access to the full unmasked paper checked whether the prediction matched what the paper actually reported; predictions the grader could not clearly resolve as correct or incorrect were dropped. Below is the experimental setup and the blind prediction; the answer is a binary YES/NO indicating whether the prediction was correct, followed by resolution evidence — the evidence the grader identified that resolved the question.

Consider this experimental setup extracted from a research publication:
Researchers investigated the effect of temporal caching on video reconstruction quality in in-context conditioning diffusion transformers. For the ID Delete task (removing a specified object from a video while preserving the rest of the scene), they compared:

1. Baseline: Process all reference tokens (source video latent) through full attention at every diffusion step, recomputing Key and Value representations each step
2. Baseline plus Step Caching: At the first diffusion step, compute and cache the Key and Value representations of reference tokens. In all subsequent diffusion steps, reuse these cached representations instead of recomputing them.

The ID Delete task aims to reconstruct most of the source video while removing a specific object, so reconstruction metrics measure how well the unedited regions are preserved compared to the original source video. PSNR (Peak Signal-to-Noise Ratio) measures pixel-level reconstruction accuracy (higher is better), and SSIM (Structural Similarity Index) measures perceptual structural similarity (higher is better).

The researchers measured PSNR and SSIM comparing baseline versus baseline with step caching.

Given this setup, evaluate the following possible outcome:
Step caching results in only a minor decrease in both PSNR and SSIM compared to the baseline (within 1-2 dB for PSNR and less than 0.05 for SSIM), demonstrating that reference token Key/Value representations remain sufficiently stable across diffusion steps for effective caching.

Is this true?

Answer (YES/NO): NO